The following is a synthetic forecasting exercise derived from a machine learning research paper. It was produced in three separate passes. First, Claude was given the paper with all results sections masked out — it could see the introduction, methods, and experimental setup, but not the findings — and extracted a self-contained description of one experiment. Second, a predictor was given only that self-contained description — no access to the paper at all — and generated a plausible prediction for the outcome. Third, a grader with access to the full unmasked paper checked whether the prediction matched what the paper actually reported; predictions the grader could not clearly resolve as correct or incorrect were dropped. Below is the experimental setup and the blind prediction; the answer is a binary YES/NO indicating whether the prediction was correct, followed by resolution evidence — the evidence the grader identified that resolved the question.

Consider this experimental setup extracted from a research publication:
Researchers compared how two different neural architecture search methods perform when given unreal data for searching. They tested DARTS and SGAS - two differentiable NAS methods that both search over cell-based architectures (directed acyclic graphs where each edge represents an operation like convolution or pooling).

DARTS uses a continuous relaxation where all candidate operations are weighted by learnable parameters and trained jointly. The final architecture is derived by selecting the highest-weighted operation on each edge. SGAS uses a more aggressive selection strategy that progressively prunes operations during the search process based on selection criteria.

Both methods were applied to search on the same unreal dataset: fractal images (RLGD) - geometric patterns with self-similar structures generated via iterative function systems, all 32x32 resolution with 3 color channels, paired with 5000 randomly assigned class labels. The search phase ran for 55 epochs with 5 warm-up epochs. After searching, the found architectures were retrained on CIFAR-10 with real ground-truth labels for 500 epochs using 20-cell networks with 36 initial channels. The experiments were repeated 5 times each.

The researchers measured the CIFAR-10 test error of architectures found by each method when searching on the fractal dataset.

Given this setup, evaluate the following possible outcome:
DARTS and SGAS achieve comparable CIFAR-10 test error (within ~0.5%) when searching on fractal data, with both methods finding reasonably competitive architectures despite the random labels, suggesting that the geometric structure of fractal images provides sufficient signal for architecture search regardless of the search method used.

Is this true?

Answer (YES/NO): YES